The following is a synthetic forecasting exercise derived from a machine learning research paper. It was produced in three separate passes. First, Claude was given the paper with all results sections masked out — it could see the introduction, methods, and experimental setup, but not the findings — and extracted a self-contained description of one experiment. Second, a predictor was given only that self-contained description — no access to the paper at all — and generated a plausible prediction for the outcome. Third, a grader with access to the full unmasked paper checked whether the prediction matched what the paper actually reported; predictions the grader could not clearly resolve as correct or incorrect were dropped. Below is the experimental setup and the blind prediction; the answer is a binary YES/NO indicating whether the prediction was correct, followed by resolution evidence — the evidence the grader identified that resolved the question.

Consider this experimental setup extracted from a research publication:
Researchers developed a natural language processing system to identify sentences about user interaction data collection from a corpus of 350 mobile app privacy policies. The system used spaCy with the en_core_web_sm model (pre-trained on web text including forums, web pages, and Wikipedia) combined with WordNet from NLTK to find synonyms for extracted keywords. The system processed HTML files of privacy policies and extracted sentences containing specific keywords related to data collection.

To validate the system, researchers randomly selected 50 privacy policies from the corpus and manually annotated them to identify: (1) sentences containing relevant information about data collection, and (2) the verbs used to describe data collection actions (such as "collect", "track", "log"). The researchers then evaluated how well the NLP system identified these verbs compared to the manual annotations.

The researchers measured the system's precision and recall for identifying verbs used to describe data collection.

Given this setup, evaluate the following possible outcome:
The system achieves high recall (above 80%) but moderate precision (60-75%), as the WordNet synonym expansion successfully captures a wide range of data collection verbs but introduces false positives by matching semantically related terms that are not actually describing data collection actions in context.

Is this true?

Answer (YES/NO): NO